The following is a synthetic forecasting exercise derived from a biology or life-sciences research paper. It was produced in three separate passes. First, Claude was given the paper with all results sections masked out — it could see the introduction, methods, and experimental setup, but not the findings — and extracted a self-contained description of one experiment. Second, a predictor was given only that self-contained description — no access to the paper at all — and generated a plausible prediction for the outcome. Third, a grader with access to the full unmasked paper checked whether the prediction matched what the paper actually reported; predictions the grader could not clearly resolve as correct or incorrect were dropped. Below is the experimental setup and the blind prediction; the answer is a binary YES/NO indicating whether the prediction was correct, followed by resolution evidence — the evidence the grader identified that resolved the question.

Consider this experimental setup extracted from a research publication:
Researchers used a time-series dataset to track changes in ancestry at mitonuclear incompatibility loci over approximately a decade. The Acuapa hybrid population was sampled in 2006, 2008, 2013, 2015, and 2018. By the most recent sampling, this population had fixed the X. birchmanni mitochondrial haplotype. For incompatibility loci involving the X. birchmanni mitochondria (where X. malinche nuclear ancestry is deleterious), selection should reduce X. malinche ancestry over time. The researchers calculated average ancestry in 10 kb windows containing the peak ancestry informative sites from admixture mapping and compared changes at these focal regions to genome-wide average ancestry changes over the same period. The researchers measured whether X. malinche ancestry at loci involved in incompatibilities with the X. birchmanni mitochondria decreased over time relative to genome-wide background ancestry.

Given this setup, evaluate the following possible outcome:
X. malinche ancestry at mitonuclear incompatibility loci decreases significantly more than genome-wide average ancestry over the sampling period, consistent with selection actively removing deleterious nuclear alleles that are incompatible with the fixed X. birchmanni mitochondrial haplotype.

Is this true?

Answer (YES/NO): NO